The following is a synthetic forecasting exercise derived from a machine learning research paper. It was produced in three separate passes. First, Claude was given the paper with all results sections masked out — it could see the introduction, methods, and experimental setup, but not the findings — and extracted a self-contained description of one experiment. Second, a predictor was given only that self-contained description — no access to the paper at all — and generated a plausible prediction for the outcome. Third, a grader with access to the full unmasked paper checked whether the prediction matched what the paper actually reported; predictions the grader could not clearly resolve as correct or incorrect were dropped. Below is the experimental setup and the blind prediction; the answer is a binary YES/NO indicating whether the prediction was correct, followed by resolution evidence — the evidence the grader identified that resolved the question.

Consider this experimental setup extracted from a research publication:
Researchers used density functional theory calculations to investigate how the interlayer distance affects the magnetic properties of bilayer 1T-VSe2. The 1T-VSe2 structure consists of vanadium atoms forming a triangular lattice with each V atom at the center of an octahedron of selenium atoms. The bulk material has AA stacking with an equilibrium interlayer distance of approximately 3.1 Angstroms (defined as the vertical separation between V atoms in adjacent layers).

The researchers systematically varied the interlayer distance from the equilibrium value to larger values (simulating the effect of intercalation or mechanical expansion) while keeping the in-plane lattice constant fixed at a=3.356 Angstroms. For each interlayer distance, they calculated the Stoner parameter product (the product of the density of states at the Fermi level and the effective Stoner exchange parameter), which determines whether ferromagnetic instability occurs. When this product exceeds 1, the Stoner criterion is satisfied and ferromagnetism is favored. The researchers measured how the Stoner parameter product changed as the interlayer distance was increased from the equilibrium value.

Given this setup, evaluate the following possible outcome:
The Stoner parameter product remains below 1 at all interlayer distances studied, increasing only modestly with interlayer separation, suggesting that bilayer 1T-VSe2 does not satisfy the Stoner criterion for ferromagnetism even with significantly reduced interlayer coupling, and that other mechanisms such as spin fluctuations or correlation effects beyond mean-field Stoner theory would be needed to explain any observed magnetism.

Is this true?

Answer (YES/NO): NO